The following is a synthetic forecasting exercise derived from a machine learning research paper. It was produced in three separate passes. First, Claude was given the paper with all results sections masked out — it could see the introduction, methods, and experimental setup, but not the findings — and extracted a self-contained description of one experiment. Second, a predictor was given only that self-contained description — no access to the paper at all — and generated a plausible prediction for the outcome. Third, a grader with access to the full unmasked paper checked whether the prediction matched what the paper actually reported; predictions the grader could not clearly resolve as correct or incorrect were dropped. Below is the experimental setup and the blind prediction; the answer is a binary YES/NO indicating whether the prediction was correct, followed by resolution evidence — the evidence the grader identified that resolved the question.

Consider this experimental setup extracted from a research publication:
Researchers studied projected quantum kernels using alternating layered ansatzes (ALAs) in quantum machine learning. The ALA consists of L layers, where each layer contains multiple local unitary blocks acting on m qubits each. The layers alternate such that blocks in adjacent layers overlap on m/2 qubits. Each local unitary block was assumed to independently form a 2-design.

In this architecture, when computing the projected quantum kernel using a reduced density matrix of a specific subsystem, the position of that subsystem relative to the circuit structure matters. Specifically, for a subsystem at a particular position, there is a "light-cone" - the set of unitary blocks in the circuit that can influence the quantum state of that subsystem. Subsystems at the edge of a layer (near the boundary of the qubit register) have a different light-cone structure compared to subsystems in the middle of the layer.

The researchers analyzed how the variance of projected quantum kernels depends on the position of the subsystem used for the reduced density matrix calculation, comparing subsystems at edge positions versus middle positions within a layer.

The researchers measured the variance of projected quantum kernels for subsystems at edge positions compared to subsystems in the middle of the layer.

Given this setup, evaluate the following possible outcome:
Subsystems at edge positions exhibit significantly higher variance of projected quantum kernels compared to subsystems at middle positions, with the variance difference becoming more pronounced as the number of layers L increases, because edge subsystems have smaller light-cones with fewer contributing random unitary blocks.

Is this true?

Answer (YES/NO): NO